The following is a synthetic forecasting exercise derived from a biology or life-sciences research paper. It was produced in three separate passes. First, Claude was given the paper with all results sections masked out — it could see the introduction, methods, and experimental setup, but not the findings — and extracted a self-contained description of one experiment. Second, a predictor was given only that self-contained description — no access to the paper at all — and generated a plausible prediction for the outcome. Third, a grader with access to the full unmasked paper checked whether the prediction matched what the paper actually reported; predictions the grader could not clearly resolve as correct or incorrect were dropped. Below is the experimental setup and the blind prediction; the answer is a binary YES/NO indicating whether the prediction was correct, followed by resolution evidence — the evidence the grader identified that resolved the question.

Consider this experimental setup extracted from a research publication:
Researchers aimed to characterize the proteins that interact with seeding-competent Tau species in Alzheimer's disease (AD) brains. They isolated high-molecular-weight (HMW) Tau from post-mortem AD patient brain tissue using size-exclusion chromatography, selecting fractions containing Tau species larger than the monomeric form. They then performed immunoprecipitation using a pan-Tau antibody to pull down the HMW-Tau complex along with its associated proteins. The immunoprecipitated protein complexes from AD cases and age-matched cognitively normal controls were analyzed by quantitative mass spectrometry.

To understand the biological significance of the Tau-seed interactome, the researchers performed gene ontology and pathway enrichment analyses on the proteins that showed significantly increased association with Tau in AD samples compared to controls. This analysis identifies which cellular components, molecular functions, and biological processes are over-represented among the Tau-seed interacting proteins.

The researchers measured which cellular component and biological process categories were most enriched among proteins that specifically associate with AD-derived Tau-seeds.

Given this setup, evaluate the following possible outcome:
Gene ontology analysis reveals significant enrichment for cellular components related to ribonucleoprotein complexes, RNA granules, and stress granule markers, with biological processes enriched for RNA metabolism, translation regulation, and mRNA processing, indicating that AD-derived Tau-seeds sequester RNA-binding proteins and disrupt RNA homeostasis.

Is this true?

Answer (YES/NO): NO